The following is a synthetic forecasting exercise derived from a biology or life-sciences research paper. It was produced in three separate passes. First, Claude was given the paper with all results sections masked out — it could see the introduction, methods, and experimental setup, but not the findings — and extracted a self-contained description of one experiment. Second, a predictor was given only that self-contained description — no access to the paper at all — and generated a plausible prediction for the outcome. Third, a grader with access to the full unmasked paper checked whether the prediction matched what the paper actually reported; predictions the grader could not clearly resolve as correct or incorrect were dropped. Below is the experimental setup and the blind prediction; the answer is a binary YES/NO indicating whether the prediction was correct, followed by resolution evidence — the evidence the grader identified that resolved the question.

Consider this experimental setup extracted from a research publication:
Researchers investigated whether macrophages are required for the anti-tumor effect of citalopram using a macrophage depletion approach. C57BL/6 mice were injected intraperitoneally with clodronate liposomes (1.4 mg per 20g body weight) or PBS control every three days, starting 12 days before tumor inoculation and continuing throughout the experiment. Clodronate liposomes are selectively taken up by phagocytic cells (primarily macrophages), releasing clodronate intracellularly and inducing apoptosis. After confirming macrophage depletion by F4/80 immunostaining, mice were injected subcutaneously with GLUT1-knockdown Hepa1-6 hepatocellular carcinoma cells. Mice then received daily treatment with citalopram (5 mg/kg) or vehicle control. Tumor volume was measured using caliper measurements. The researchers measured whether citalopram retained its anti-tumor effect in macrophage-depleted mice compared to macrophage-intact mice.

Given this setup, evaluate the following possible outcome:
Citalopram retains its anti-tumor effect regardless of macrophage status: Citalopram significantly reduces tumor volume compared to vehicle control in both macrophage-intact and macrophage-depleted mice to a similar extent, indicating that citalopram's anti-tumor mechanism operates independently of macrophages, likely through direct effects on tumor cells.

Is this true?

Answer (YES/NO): NO